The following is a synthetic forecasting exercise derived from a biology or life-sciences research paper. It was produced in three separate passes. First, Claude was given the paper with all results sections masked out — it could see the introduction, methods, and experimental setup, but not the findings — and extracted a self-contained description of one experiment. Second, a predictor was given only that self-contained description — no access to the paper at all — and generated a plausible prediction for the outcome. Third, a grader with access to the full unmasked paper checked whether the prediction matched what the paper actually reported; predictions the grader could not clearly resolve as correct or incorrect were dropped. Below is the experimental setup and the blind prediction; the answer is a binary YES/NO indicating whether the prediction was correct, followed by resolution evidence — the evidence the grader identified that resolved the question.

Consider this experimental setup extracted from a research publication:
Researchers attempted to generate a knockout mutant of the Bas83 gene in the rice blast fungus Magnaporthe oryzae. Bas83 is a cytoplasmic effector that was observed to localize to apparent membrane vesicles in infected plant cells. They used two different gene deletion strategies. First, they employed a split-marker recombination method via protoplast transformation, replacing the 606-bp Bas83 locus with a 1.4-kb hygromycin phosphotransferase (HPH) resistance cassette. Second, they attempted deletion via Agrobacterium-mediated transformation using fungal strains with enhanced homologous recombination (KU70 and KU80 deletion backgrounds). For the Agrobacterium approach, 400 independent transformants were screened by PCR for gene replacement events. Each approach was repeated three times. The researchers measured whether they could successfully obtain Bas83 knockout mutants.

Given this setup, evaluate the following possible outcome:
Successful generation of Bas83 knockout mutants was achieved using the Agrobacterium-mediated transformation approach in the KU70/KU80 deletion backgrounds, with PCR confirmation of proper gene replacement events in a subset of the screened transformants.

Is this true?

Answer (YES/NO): NO